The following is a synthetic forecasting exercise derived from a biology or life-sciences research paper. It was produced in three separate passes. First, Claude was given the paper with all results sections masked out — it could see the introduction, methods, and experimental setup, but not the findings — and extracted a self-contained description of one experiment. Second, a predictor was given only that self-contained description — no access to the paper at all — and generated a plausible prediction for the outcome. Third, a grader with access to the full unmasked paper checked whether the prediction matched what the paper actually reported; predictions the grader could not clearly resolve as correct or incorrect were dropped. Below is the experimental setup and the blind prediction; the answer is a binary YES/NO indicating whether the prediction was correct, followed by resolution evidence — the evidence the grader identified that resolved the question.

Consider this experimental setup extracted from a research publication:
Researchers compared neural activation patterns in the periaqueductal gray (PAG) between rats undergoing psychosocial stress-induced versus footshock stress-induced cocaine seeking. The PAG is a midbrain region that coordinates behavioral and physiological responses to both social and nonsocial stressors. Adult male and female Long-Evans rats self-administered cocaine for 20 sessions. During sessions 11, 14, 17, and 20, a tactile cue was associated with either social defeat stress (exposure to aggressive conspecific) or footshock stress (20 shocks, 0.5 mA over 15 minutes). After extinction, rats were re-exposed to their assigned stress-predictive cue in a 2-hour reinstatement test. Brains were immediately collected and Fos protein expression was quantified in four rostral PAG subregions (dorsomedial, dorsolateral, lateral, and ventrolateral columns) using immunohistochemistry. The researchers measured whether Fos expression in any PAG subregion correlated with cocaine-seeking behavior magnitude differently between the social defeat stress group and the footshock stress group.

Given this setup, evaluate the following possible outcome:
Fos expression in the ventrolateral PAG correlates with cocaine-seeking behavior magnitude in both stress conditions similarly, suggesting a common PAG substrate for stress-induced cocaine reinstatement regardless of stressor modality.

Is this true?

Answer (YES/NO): NO